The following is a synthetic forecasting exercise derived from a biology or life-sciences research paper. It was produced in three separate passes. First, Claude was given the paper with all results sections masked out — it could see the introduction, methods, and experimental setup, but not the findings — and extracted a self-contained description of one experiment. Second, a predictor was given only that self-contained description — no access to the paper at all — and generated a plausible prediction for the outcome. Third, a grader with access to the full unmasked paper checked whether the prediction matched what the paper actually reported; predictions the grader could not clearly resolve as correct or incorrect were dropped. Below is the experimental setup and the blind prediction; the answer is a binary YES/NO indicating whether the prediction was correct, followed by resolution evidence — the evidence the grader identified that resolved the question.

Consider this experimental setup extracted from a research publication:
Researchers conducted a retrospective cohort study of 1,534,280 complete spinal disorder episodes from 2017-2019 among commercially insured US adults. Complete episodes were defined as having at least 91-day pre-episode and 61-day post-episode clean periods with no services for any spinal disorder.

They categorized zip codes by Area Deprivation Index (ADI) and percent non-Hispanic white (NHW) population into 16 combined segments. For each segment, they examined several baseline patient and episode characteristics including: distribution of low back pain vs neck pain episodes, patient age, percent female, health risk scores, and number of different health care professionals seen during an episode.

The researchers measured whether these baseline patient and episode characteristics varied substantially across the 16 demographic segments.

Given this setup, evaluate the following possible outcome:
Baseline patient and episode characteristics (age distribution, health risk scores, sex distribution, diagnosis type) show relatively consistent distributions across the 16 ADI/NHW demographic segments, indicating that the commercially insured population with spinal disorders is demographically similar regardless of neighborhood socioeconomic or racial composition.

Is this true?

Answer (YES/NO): YES